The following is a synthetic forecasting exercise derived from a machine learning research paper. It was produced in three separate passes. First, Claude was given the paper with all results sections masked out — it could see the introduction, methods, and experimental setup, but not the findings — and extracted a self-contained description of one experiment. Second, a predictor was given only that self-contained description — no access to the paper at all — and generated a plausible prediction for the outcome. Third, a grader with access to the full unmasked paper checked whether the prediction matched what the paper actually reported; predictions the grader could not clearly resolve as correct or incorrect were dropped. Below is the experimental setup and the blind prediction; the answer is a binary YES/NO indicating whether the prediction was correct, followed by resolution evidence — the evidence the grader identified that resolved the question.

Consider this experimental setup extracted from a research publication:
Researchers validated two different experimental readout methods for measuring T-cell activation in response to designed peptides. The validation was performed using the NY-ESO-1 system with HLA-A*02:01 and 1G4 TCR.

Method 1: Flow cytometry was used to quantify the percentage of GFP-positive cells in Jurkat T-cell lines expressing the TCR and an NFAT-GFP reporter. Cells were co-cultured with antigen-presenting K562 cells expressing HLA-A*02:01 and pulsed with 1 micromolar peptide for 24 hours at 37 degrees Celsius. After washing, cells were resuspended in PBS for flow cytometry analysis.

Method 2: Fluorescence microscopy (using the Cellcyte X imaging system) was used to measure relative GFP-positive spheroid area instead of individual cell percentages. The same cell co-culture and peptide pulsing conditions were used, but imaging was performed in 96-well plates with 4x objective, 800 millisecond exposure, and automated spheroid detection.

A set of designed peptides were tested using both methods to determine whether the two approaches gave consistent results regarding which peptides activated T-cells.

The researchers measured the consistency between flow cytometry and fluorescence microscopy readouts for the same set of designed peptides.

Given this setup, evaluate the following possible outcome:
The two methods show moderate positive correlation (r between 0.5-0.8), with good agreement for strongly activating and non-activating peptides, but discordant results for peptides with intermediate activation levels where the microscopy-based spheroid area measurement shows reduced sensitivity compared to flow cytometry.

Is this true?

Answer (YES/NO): NO